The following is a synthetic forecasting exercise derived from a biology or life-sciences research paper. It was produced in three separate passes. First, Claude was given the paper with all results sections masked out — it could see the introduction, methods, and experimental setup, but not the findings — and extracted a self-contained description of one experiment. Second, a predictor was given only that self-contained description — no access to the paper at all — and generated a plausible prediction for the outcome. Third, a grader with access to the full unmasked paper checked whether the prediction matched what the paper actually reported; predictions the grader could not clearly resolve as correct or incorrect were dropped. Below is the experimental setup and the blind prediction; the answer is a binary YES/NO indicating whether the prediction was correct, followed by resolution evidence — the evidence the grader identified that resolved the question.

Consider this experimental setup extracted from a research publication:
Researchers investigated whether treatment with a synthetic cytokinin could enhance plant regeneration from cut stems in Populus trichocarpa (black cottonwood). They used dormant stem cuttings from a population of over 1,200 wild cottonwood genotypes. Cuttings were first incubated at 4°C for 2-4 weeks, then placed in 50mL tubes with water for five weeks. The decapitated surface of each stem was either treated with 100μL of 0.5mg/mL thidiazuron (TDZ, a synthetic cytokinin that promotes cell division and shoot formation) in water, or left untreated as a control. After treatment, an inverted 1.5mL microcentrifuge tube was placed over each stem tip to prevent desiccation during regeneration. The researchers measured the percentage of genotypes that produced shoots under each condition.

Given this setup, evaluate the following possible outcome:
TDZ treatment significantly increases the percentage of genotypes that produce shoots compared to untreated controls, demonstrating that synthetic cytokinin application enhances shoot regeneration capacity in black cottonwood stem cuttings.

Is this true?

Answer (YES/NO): YES